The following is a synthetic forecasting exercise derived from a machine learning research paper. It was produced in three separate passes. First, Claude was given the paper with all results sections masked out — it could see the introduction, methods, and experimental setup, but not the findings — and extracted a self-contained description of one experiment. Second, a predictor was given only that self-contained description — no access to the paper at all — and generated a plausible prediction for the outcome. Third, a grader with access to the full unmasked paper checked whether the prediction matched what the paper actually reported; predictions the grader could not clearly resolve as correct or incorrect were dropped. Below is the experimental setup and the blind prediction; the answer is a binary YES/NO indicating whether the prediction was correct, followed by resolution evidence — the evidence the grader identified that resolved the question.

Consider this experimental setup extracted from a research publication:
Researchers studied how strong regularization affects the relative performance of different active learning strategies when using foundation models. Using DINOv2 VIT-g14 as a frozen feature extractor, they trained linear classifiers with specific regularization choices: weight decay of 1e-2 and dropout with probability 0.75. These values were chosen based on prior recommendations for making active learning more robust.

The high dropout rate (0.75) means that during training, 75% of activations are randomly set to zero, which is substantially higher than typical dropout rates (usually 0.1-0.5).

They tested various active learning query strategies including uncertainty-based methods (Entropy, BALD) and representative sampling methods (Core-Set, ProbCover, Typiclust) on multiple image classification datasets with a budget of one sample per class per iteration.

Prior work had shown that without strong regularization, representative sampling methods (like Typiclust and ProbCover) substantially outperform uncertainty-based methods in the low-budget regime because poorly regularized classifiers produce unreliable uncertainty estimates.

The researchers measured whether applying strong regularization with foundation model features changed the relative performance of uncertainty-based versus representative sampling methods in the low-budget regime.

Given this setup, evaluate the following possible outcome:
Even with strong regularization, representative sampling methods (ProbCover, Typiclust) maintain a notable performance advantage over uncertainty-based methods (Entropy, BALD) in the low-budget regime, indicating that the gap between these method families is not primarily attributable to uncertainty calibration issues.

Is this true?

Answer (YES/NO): NO